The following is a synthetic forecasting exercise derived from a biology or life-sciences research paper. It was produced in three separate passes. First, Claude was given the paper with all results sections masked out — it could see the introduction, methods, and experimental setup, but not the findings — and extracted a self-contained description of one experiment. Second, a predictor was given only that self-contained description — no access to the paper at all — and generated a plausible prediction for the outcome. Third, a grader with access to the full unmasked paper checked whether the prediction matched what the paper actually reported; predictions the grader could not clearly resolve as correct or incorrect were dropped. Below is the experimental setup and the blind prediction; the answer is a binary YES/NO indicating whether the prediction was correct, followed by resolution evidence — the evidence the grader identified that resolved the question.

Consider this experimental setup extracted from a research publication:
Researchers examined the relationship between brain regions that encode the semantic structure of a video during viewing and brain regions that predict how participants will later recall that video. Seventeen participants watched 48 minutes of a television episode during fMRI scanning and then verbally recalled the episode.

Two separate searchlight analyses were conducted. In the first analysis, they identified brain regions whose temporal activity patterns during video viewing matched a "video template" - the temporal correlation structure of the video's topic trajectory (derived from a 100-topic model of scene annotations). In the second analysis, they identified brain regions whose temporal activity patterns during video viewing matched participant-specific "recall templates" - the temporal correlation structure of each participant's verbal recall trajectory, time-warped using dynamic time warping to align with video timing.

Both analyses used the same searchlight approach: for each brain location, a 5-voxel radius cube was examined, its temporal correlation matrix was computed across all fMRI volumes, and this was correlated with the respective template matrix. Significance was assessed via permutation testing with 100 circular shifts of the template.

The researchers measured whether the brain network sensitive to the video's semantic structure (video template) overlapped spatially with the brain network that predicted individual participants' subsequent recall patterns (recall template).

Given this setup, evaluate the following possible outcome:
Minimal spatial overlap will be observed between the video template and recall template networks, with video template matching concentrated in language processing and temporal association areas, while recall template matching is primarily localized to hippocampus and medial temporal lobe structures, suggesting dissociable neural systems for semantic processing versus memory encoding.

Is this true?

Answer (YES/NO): NO